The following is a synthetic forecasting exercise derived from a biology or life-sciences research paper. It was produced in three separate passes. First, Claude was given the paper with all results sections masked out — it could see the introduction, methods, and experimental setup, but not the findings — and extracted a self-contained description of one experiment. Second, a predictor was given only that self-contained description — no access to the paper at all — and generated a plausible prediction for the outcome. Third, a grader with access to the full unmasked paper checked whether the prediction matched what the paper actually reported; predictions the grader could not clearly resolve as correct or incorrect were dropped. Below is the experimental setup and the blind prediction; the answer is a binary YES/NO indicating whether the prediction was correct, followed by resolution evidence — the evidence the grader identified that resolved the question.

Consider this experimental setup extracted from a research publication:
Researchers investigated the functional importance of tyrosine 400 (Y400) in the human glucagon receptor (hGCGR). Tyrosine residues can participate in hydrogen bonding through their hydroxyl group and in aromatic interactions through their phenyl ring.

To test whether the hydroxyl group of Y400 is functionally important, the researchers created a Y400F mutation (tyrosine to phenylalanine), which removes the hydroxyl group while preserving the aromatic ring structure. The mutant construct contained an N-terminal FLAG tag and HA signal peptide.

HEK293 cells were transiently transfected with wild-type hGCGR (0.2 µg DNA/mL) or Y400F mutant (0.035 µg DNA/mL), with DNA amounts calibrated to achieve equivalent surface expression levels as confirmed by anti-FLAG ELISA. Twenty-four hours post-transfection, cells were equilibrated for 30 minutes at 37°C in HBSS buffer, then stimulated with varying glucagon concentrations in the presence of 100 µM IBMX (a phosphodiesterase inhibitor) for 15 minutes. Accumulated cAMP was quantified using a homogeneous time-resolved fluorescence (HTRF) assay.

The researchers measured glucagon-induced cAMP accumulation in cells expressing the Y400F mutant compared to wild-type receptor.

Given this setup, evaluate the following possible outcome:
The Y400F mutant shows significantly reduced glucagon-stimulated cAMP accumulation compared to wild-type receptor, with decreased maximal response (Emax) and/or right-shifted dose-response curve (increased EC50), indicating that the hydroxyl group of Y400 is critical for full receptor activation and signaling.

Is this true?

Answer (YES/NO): YES